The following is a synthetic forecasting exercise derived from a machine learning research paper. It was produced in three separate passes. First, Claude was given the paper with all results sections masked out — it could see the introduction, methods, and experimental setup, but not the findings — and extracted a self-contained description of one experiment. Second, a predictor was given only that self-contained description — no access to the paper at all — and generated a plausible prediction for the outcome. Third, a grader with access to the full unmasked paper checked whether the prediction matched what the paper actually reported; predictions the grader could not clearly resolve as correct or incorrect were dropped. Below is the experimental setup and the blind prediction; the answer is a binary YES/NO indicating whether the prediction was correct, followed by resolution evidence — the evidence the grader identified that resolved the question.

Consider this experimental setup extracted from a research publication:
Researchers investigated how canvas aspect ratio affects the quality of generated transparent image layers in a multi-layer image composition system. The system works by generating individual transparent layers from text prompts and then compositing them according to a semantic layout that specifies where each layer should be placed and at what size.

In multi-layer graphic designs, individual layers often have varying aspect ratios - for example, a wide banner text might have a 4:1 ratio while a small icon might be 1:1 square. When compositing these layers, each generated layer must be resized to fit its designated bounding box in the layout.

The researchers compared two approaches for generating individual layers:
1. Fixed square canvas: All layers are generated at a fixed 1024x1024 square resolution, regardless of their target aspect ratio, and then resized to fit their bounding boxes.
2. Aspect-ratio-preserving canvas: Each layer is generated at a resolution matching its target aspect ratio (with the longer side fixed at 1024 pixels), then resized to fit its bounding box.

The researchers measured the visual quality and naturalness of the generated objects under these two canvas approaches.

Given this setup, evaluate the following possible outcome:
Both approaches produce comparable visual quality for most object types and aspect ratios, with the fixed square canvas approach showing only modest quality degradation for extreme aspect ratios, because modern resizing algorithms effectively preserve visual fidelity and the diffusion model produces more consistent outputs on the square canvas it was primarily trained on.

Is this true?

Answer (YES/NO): NO